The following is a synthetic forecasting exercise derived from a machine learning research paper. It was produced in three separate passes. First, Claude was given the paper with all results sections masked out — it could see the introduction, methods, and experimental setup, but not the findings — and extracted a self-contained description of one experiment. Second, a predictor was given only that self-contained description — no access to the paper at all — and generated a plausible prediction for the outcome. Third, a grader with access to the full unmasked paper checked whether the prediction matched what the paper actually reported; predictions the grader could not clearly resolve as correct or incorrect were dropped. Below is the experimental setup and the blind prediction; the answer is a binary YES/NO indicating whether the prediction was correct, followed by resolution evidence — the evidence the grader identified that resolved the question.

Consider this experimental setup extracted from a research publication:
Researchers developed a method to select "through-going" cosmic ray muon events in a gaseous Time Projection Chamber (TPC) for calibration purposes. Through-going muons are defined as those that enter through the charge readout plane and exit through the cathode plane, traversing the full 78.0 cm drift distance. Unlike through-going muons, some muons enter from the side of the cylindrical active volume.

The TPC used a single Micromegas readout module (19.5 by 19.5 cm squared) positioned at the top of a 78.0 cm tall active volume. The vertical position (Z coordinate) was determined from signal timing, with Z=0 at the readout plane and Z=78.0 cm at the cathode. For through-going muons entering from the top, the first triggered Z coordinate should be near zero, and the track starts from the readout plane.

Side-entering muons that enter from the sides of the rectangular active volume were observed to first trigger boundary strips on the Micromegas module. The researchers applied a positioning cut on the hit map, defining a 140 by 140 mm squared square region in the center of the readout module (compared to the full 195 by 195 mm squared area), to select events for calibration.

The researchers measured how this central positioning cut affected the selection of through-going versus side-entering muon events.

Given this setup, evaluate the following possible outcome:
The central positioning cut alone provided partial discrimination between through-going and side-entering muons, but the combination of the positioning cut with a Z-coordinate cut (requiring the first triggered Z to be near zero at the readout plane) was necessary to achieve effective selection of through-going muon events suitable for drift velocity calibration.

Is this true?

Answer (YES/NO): NO